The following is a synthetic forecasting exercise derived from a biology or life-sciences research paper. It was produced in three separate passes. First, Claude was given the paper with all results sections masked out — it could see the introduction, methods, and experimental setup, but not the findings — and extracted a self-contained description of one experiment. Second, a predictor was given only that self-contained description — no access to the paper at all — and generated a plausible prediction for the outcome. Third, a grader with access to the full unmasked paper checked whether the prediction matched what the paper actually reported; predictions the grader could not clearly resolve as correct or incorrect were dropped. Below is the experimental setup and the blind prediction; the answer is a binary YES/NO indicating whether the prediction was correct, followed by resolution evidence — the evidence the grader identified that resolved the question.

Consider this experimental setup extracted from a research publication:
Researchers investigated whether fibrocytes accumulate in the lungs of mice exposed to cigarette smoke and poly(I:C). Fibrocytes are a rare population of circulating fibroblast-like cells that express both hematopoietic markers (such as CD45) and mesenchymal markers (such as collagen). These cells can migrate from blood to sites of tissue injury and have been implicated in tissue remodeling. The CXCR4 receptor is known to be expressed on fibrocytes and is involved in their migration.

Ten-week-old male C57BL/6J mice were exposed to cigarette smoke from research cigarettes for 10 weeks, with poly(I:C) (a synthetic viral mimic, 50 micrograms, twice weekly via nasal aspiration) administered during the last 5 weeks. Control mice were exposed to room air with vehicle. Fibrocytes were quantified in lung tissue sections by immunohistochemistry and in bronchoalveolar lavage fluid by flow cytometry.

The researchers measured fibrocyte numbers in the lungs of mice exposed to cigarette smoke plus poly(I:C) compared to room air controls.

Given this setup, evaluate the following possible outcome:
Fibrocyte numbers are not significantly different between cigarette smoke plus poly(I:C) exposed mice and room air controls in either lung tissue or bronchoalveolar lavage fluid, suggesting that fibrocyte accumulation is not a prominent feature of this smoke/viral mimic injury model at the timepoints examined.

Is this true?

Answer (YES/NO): NO